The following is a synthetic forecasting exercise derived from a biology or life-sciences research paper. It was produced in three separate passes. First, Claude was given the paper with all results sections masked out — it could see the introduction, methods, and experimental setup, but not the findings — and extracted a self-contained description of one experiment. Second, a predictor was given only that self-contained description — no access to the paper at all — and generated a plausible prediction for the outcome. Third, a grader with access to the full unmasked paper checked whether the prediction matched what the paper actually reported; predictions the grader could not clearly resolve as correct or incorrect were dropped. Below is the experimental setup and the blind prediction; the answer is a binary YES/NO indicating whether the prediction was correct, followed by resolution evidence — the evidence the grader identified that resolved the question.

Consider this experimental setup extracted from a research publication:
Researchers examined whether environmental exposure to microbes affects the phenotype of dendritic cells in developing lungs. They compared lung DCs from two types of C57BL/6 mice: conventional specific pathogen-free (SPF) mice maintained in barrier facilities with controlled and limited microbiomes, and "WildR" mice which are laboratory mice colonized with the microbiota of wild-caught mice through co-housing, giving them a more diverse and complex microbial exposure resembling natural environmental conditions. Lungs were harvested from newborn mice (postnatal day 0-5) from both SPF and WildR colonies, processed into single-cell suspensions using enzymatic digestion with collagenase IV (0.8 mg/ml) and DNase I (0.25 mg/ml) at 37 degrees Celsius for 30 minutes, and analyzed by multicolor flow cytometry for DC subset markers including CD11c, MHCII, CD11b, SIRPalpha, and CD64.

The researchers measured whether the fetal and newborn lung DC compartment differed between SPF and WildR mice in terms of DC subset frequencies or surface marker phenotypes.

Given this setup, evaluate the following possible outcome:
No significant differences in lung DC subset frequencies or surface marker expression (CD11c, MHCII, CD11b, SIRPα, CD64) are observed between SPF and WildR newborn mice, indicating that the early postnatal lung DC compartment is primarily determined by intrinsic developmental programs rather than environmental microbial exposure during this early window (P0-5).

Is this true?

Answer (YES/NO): YES